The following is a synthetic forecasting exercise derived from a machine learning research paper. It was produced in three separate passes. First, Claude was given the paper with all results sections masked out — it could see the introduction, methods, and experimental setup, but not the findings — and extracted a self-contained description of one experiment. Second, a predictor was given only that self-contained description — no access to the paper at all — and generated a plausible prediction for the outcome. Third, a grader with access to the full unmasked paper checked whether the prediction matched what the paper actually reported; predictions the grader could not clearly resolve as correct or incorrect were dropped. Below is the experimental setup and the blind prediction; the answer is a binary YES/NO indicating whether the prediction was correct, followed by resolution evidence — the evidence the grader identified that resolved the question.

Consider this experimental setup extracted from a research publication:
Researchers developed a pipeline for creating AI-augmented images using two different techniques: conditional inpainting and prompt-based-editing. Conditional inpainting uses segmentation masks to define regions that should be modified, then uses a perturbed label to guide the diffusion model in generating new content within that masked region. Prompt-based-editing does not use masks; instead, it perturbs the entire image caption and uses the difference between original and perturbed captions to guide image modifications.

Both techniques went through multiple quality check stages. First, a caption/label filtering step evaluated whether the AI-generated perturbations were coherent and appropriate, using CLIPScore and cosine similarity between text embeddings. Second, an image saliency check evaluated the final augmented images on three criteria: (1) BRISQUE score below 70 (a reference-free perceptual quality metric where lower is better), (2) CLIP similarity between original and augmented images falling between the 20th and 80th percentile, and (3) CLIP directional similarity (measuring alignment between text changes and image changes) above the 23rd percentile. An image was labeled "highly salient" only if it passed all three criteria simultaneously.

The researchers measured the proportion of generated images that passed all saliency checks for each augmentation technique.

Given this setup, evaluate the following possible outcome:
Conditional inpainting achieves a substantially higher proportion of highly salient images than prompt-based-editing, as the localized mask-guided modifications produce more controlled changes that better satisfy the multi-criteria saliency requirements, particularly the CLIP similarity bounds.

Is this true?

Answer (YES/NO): YES